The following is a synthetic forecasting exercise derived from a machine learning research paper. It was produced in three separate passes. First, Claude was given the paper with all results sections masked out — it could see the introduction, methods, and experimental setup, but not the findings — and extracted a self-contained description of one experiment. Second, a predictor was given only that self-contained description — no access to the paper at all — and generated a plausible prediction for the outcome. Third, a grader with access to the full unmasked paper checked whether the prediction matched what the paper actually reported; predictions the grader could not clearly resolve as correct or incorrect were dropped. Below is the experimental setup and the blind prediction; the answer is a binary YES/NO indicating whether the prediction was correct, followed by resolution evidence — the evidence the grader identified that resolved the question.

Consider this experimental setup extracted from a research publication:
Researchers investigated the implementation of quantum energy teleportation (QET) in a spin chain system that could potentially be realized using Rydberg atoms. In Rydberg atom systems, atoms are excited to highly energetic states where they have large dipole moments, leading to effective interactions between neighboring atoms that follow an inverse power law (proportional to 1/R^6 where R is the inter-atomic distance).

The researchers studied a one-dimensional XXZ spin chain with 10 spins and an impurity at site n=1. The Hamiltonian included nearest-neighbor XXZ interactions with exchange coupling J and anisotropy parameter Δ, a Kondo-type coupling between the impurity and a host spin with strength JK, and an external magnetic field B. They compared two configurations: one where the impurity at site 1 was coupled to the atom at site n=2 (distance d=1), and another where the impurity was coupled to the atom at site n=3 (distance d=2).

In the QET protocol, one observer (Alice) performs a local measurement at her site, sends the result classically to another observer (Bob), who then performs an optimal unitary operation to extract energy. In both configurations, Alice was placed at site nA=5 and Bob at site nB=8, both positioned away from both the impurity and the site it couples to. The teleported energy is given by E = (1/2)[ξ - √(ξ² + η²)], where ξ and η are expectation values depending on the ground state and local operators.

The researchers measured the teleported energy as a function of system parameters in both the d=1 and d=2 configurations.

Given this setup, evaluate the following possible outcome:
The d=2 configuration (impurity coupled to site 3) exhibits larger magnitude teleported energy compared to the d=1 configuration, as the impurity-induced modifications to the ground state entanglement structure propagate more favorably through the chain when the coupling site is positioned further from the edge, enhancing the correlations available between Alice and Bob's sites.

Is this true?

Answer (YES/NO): NO